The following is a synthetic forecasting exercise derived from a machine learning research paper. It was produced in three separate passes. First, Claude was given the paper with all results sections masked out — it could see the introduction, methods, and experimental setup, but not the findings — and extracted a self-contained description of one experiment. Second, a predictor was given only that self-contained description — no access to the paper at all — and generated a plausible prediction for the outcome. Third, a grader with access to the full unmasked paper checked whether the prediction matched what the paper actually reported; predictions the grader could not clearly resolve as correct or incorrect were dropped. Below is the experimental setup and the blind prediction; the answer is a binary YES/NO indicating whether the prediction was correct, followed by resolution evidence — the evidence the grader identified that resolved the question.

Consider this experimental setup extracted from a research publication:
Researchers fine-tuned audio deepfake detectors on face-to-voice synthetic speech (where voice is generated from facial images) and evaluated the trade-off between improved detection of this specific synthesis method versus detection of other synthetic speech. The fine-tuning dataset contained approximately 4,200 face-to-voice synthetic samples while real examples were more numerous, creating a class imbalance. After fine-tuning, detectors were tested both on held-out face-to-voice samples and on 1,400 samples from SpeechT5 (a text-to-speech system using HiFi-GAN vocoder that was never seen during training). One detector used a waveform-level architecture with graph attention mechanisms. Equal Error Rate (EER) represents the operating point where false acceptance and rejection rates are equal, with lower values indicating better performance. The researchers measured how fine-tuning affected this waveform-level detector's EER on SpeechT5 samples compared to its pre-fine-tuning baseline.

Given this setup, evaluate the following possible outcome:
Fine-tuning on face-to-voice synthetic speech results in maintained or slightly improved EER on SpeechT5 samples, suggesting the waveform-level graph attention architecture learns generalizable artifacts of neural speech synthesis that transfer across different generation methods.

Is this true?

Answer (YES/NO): YES